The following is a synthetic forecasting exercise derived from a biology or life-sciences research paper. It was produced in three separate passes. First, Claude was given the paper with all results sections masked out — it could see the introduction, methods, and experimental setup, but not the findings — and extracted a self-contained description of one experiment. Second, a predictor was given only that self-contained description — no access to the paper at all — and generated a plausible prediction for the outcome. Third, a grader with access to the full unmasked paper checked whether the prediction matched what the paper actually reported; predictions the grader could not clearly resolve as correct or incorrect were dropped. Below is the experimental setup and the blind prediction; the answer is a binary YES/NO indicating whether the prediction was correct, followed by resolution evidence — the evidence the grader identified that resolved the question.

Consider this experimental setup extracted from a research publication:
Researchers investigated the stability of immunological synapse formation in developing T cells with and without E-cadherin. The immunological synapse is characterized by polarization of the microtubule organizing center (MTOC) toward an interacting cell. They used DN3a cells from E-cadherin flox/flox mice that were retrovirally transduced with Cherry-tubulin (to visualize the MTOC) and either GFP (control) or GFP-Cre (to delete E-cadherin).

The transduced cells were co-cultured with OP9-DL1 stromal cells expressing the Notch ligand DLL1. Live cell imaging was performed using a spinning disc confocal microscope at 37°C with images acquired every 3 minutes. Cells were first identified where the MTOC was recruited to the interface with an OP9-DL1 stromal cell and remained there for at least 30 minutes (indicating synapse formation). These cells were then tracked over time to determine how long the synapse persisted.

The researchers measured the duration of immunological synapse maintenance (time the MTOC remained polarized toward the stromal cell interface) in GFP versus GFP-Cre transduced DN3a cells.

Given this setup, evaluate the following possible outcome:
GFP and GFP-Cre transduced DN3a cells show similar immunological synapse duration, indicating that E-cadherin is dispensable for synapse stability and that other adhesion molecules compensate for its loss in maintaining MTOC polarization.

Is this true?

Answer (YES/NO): NO